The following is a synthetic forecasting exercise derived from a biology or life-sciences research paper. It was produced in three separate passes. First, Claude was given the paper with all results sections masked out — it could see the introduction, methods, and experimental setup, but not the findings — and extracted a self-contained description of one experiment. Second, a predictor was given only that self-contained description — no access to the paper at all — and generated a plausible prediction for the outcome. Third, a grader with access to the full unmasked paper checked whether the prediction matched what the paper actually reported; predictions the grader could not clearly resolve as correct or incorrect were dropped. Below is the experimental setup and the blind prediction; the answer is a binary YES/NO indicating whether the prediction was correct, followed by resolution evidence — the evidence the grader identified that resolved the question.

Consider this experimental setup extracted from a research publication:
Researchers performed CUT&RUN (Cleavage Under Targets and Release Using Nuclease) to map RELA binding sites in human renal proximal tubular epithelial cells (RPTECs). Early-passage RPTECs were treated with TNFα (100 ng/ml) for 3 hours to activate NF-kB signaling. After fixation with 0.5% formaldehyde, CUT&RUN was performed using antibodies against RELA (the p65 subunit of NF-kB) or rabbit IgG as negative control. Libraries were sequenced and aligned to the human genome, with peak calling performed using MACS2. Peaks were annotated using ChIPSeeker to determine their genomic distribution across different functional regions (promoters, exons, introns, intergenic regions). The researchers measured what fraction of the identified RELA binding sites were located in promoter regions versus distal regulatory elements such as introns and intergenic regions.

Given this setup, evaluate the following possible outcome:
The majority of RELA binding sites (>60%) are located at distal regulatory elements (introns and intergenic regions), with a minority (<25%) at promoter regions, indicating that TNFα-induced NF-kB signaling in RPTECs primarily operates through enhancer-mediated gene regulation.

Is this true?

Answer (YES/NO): YES